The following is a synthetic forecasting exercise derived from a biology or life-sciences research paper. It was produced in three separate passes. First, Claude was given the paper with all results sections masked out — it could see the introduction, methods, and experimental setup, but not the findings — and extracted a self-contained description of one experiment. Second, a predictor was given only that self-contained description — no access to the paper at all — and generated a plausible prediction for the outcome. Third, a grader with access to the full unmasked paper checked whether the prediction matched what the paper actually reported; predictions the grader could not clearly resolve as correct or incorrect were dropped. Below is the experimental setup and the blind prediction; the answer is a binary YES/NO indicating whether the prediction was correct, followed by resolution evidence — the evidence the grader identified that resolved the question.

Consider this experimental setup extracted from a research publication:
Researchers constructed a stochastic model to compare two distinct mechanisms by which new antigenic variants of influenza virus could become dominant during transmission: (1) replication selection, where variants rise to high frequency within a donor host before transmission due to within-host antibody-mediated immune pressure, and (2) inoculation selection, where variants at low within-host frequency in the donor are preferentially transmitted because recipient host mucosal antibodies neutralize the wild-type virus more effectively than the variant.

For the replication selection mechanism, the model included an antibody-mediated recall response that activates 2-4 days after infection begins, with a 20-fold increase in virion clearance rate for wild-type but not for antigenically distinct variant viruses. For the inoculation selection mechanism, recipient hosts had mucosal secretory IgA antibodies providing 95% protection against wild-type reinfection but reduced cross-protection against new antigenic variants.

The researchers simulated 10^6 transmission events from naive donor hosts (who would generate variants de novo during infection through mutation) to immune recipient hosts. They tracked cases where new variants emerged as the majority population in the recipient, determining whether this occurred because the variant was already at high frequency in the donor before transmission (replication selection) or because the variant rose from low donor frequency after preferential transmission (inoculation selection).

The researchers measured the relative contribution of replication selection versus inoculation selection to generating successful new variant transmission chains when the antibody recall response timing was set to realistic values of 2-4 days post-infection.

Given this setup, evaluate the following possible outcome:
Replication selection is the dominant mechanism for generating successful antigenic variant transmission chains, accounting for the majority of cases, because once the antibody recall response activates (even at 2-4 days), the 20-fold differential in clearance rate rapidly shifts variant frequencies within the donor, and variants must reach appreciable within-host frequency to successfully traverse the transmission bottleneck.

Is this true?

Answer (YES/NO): NO